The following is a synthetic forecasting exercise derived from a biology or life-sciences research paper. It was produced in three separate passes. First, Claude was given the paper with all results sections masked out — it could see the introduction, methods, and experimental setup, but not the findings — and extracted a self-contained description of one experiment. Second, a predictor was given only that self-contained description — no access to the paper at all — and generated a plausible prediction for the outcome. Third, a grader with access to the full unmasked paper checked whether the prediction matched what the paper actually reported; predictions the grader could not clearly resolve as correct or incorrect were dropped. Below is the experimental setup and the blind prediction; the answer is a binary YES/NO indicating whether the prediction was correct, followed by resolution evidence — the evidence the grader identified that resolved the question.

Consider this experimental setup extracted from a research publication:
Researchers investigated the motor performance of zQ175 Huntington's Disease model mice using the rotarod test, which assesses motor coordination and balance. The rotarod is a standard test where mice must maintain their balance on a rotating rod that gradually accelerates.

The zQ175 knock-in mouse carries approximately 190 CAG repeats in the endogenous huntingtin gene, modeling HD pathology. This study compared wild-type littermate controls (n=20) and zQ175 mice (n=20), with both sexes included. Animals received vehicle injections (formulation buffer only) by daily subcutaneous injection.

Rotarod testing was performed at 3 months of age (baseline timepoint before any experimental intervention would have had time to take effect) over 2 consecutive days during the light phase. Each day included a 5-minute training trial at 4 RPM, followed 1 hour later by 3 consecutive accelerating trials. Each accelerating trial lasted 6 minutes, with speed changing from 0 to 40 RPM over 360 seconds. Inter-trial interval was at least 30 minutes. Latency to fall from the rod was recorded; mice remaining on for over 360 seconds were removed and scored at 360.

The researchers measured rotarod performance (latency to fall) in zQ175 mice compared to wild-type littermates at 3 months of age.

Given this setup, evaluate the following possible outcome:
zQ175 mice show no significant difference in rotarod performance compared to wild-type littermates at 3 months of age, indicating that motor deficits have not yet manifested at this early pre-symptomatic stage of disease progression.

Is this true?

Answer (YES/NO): YES